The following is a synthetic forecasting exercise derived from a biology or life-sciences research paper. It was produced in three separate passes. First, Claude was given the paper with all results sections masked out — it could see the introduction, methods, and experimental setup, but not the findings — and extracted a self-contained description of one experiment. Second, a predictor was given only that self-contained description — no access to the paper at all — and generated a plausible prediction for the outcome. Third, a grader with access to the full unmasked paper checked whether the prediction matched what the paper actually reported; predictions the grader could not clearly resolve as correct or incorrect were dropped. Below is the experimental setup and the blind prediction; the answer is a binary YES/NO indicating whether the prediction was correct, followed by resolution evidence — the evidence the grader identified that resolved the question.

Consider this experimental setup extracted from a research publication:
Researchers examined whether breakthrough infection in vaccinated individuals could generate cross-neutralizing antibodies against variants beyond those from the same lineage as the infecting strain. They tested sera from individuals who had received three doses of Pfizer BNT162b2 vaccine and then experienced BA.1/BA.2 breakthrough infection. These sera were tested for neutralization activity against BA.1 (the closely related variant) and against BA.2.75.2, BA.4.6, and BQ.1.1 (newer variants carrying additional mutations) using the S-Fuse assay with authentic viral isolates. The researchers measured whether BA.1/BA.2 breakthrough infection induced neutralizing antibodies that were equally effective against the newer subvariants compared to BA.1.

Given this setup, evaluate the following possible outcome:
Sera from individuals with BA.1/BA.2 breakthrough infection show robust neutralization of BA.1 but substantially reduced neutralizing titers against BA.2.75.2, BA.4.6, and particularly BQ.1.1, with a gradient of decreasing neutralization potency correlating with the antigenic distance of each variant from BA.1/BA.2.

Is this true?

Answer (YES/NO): NO